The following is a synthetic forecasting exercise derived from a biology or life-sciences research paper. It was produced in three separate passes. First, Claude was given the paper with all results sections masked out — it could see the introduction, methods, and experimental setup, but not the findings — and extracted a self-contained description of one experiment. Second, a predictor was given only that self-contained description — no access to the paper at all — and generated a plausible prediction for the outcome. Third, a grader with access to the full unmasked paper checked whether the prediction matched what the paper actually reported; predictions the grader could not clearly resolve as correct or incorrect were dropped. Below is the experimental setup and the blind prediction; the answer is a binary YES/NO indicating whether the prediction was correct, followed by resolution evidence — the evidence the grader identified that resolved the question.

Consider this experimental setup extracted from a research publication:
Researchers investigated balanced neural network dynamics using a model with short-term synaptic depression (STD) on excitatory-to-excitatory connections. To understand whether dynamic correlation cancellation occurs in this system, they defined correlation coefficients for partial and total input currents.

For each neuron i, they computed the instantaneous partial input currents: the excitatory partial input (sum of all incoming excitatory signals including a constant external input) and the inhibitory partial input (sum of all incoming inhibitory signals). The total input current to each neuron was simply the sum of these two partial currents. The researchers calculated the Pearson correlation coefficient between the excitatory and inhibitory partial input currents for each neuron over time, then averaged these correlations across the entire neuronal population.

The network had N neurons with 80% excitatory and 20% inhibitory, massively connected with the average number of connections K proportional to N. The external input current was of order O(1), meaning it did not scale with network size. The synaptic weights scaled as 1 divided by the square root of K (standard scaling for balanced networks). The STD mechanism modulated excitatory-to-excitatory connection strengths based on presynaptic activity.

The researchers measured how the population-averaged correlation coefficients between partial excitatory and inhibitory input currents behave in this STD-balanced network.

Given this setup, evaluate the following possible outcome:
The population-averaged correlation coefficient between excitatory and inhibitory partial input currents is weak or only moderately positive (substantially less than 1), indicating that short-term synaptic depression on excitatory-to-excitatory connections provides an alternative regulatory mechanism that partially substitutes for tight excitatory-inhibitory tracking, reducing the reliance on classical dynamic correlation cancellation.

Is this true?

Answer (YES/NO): NO